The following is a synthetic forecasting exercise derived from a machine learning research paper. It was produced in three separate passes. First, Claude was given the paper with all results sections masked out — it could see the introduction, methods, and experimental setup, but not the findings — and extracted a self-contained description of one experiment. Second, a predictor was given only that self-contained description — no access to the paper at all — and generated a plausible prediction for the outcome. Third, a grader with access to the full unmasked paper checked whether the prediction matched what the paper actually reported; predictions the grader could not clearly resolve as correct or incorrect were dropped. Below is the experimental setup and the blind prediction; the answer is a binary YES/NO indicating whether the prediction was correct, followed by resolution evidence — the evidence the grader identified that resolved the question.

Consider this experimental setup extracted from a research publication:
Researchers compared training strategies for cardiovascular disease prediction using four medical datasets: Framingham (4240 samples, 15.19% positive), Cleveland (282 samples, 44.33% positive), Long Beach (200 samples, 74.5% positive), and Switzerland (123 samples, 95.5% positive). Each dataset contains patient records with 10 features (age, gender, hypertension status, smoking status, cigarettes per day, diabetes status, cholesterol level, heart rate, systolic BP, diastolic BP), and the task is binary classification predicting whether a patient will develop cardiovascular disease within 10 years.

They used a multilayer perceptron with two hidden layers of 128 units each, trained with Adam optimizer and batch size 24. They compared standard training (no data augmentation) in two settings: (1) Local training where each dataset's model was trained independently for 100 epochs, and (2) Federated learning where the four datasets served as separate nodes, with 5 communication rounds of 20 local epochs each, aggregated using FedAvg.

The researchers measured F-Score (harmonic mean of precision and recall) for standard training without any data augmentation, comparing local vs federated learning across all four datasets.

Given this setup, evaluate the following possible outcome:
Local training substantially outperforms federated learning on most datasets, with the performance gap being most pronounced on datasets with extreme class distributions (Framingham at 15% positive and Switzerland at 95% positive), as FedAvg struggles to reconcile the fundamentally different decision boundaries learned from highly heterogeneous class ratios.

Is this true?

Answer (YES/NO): NO